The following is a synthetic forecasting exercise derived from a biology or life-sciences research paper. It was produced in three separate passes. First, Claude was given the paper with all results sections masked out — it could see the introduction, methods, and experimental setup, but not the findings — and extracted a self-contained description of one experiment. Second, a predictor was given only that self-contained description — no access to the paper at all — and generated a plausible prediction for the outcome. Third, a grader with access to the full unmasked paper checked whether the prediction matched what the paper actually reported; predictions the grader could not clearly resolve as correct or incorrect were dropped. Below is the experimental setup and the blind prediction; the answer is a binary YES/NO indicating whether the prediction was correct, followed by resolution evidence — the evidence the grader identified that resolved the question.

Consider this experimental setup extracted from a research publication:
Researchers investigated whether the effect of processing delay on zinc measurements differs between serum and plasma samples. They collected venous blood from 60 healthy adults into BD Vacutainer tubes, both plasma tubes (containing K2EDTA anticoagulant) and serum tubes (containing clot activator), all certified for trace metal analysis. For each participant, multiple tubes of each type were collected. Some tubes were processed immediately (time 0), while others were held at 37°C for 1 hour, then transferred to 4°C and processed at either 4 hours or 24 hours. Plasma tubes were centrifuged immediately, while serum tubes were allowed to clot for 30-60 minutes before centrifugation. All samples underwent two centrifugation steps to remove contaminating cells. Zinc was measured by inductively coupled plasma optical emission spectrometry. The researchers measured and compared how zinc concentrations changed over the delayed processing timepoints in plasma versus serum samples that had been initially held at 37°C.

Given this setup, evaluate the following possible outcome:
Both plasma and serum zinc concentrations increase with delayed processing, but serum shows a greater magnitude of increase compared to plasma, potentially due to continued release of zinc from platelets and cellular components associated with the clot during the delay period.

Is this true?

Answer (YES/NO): NO